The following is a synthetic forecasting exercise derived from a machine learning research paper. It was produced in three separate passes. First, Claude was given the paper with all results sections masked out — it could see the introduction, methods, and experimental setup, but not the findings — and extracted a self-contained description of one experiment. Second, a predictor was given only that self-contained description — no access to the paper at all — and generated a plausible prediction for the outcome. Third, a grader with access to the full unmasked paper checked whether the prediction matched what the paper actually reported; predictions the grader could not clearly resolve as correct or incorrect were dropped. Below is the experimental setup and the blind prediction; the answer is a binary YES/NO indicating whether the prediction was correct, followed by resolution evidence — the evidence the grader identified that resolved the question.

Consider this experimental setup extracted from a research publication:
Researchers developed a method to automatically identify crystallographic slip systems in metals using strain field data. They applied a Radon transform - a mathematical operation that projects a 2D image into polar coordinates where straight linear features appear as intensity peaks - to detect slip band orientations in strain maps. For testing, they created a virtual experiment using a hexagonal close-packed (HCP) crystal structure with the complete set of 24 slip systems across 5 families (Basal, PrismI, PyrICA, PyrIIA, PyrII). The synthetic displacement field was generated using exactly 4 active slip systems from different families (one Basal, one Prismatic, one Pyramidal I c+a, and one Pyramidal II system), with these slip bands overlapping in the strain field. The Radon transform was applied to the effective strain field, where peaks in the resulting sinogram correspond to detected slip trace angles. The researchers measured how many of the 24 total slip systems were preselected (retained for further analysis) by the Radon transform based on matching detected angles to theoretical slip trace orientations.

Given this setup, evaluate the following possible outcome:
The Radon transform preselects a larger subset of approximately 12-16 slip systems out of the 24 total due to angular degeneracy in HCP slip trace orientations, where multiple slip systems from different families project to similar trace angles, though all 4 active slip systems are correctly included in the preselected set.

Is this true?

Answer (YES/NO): NO